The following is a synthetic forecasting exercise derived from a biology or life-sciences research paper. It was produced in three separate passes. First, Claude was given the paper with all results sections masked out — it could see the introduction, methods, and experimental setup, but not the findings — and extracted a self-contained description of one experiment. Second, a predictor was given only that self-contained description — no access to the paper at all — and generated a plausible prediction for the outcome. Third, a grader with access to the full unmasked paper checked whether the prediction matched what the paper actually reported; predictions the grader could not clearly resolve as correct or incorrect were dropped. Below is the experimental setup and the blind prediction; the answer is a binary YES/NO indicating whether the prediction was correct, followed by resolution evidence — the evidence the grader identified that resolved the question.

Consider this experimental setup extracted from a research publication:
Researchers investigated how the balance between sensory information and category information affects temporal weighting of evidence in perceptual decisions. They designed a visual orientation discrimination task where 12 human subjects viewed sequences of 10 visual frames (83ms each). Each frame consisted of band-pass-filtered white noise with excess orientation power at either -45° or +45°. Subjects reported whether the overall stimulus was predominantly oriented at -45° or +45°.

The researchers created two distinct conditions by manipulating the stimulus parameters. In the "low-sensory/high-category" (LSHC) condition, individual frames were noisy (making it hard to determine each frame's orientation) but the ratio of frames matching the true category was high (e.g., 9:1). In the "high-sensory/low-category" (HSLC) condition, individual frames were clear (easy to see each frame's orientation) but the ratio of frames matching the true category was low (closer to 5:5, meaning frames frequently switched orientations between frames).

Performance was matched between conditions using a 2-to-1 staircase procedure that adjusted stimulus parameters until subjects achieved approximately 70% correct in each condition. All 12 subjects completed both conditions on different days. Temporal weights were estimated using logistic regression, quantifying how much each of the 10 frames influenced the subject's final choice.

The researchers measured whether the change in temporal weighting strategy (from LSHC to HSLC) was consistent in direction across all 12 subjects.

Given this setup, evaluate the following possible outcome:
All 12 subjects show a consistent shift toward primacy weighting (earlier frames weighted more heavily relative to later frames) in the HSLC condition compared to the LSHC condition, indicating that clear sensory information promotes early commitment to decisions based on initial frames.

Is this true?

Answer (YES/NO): NO